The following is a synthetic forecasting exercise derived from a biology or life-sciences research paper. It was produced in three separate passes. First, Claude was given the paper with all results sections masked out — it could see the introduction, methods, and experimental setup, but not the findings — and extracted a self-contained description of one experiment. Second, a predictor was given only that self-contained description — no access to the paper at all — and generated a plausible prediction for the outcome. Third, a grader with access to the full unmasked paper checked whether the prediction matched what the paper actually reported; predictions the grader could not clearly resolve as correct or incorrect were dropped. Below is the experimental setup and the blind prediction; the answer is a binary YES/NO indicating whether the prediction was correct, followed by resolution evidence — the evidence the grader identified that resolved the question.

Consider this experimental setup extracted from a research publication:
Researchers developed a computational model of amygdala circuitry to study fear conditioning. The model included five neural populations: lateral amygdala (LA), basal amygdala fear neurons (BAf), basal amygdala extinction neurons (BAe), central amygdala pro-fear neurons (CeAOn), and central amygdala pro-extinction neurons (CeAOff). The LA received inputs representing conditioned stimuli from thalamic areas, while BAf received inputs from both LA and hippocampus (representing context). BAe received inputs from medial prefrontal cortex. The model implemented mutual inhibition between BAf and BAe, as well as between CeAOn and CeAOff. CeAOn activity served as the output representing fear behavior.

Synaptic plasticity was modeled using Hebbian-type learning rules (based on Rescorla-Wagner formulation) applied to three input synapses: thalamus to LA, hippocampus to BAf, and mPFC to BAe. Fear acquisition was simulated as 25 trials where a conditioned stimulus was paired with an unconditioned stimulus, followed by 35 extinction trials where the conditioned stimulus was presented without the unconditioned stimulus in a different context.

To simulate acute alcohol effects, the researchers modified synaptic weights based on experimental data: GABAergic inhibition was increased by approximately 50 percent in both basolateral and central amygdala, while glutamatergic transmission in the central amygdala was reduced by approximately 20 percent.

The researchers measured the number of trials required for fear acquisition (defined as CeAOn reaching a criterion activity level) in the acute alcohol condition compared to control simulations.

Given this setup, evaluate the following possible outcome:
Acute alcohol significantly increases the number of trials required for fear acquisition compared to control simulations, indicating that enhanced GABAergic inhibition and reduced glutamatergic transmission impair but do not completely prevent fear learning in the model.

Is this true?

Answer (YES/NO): YES